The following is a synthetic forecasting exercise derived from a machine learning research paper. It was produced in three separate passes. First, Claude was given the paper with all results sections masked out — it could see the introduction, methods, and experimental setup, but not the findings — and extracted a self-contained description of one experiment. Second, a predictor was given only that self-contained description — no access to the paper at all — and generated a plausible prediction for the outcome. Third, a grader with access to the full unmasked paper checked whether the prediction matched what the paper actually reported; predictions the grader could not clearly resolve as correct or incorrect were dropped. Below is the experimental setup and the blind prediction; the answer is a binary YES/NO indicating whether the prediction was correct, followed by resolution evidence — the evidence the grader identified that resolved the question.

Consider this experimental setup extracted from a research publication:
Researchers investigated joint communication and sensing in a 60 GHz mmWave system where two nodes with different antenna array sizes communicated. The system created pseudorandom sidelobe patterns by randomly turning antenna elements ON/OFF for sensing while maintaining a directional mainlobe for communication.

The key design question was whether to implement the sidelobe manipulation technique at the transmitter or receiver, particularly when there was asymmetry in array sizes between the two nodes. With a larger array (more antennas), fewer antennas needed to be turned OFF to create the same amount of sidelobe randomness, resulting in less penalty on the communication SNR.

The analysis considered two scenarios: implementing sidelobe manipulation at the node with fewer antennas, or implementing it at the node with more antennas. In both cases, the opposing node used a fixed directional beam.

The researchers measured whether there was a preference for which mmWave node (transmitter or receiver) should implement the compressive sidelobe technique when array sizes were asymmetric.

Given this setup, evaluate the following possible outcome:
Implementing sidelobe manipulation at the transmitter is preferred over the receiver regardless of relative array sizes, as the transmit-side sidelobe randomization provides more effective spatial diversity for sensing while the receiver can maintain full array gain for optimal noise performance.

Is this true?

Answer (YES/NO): NO